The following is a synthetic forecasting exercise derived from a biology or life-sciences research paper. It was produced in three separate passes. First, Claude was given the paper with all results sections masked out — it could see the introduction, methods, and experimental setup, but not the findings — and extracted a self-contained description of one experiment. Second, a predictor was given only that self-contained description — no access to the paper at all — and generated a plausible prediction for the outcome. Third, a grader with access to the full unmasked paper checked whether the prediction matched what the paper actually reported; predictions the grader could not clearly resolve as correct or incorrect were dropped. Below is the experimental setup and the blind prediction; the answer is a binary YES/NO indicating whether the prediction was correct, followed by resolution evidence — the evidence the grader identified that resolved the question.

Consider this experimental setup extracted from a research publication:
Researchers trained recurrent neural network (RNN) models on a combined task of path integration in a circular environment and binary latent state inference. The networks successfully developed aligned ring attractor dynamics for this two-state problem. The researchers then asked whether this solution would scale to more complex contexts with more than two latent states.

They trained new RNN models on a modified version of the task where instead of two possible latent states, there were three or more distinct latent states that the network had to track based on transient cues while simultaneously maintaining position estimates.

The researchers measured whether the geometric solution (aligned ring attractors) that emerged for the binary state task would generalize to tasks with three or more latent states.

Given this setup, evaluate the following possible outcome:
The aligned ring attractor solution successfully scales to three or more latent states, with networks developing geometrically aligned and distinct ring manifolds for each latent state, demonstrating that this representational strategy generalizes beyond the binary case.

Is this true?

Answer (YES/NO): YES